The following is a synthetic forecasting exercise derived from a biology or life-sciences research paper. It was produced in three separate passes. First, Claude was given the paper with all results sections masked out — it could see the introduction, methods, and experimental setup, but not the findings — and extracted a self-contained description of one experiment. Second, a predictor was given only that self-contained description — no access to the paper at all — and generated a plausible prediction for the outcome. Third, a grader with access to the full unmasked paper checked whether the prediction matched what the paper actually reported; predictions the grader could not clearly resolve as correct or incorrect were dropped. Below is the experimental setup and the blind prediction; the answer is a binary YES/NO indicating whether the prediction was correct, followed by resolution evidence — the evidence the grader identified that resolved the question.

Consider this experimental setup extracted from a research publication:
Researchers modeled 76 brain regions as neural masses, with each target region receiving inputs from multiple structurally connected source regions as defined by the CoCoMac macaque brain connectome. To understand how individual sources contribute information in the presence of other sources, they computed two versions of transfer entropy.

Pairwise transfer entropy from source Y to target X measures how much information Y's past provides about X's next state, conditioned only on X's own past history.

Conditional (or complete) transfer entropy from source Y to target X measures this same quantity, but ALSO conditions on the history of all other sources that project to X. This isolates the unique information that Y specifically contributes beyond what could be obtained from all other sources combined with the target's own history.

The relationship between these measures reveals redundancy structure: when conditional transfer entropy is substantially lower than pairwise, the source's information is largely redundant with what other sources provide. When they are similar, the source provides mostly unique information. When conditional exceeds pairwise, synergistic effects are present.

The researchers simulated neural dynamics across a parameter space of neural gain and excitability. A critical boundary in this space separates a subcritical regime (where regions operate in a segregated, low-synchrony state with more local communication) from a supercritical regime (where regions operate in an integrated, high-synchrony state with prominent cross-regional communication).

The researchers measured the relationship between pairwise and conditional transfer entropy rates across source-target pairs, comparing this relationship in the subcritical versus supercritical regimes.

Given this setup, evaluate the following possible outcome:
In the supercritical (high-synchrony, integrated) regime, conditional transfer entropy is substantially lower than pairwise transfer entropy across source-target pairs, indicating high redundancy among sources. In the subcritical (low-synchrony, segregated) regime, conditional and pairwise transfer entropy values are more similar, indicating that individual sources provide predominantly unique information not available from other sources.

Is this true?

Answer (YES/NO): NO